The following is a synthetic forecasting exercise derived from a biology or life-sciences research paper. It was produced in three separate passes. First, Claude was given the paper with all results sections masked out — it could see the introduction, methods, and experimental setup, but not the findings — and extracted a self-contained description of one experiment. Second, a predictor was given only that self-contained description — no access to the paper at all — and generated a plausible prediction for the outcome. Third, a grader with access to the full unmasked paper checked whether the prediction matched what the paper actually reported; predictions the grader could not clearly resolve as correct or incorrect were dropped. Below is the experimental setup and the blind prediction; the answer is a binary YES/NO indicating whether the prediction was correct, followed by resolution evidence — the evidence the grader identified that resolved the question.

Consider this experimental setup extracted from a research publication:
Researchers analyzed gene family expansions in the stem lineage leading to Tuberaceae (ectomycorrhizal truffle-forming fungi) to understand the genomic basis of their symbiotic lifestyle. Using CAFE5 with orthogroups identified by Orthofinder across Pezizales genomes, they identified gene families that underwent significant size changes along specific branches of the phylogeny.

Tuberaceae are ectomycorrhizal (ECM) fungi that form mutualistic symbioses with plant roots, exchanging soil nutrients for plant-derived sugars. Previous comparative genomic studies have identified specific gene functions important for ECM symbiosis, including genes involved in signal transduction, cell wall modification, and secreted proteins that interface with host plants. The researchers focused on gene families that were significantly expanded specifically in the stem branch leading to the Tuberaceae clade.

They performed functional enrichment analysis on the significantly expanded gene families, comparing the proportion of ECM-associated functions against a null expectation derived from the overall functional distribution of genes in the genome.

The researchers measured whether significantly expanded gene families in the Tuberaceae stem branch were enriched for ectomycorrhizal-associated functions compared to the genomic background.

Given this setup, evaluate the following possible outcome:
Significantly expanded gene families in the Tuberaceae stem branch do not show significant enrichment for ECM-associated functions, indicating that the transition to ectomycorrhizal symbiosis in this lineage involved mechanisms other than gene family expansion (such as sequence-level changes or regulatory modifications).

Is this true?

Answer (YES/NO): NO